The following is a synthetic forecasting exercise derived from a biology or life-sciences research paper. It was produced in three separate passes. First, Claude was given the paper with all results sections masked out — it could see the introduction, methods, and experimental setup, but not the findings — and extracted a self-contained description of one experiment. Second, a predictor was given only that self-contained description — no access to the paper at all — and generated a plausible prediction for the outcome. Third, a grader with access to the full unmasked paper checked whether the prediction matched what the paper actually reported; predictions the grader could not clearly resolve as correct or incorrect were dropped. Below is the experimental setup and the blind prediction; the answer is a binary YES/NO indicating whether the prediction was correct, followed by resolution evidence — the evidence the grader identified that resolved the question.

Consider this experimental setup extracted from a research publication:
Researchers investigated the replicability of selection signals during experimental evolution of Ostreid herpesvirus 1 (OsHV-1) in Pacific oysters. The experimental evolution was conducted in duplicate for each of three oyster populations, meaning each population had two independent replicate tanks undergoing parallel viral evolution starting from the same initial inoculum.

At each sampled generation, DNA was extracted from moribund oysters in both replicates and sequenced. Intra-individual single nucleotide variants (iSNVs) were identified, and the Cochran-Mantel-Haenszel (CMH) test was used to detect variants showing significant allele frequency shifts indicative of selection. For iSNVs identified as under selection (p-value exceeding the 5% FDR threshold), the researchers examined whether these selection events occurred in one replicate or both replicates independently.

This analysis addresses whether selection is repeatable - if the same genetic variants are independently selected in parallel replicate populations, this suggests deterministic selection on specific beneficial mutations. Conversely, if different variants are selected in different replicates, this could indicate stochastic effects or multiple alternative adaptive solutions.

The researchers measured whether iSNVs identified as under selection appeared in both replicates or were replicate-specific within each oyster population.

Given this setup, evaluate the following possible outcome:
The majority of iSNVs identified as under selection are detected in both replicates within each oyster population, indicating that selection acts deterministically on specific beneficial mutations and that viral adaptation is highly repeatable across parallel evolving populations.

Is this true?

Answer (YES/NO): NO